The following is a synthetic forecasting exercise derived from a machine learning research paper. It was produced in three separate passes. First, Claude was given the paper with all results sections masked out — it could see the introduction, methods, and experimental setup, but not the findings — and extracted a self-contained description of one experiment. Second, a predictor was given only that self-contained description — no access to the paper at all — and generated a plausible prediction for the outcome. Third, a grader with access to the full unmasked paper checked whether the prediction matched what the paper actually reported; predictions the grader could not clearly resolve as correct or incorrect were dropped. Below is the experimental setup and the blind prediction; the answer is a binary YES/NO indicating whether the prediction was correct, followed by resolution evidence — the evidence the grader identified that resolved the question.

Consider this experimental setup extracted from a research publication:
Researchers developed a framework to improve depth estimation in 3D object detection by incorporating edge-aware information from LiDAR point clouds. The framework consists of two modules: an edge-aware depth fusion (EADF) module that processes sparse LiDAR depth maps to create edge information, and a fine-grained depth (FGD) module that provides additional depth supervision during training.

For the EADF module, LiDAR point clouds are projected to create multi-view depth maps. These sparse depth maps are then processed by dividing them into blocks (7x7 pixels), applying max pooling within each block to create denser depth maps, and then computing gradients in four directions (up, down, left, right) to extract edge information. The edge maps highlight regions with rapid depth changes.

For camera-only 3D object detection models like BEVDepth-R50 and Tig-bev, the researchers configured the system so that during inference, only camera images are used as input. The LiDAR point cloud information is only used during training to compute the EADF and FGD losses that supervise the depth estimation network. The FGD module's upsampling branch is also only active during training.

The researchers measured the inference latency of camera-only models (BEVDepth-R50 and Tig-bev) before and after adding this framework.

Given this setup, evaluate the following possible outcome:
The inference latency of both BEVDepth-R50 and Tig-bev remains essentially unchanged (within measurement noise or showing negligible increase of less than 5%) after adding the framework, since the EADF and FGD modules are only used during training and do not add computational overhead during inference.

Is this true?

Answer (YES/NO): YES